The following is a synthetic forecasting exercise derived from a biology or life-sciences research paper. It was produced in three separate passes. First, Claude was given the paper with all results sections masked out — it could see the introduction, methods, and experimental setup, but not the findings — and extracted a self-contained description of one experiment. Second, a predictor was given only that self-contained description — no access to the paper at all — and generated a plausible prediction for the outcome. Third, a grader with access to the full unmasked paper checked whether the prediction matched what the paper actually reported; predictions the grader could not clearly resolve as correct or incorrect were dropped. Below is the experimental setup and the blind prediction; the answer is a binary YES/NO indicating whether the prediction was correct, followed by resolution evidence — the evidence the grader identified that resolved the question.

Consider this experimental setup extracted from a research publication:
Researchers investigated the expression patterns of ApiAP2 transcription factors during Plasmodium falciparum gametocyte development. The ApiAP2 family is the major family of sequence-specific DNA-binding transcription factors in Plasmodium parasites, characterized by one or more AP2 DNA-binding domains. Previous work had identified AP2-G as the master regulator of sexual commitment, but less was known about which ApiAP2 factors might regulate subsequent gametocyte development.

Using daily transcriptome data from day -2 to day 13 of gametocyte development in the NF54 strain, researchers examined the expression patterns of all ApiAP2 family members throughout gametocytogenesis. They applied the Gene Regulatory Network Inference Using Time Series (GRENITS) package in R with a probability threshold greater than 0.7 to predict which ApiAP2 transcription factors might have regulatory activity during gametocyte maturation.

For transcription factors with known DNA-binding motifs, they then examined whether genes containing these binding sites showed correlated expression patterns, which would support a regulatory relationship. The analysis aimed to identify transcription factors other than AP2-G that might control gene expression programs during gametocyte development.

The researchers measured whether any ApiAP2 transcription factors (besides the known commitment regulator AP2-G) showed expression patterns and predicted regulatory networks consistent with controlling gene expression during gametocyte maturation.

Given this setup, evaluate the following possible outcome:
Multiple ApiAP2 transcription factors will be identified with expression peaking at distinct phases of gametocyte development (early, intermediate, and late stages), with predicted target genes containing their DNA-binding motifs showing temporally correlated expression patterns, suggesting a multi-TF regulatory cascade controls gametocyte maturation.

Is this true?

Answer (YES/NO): YES